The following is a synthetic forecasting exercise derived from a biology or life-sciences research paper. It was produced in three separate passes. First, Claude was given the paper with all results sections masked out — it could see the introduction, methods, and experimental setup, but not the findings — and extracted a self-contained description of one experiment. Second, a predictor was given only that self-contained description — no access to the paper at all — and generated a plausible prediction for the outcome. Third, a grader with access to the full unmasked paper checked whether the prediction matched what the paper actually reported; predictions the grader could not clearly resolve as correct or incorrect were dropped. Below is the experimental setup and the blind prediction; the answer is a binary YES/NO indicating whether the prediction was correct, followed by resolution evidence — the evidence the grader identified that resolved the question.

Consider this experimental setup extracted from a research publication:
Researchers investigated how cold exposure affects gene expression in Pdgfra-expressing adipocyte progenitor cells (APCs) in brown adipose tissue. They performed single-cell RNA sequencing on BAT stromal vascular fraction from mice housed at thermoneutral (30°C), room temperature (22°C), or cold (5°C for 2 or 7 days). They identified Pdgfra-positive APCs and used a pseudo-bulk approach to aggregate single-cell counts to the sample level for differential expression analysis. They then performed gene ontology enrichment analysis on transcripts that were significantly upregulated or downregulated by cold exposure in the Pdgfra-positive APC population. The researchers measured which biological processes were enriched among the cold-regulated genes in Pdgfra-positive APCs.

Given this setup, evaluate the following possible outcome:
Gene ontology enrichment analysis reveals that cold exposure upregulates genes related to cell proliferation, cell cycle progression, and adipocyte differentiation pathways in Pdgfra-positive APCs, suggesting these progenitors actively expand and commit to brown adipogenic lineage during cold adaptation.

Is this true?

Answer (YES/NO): NO